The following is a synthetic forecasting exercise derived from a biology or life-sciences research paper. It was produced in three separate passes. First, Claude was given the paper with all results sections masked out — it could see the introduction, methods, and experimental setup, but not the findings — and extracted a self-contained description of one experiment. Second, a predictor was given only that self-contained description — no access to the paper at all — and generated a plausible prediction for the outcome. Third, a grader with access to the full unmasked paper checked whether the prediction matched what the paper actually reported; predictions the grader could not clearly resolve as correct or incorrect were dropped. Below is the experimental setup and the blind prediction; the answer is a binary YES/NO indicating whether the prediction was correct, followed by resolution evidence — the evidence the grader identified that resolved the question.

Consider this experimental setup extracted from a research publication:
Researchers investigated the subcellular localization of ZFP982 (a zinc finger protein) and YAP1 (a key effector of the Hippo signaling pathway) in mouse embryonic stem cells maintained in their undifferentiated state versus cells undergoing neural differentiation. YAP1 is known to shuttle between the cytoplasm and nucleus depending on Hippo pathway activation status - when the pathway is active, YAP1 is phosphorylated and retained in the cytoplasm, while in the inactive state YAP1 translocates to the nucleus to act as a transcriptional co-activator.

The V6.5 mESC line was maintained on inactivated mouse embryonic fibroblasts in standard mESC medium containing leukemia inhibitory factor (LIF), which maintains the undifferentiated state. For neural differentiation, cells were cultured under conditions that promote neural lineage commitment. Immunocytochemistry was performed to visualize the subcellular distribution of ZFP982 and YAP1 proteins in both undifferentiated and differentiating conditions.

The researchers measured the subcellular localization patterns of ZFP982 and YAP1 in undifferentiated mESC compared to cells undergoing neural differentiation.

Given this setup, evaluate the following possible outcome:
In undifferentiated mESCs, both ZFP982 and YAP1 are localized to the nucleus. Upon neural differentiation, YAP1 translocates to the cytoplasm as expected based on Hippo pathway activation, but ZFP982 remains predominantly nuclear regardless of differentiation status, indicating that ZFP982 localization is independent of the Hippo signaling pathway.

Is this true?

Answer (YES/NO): NO